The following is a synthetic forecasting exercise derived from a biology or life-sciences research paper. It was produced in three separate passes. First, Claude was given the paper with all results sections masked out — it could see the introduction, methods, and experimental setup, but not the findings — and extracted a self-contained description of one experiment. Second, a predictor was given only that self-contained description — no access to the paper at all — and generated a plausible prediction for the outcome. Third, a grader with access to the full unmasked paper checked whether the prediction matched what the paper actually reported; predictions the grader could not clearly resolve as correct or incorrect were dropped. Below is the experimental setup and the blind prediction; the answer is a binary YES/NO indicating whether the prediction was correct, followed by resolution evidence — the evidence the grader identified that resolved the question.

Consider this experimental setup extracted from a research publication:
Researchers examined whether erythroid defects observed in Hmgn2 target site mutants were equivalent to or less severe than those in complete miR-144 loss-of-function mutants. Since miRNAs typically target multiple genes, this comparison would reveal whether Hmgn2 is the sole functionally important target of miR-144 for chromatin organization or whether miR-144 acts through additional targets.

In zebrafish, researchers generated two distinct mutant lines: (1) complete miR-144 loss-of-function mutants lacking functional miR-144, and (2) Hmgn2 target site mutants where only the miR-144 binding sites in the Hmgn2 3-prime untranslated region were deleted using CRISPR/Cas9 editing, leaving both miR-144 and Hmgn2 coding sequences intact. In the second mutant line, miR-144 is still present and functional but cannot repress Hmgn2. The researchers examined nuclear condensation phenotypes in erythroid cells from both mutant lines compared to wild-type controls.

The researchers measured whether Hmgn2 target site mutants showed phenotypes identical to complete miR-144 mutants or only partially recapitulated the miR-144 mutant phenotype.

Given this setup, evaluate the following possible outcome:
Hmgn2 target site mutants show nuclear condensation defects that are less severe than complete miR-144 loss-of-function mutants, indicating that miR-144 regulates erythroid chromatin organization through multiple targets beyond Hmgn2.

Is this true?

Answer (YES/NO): YES